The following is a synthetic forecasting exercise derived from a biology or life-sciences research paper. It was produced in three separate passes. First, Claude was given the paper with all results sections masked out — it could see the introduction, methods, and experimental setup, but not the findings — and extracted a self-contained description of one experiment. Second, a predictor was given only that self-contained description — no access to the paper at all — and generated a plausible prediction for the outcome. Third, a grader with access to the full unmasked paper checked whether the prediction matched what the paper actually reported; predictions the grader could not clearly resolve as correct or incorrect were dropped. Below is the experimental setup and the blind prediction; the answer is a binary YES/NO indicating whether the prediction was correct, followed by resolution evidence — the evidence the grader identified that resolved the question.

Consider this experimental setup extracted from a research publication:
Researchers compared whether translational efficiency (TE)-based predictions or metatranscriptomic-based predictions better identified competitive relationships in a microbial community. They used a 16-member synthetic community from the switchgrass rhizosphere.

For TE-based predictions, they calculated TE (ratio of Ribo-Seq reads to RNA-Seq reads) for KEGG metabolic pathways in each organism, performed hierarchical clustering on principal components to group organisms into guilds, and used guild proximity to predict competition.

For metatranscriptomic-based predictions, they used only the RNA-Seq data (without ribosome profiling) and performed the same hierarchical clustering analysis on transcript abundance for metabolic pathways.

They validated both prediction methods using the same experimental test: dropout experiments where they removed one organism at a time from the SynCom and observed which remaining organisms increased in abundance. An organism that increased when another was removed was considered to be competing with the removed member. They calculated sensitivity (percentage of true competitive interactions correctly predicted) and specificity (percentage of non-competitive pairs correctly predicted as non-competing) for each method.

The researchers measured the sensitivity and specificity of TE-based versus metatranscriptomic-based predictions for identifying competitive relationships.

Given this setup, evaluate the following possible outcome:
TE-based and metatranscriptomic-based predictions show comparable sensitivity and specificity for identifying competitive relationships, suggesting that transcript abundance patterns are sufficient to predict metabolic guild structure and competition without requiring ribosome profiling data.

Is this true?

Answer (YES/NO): NO